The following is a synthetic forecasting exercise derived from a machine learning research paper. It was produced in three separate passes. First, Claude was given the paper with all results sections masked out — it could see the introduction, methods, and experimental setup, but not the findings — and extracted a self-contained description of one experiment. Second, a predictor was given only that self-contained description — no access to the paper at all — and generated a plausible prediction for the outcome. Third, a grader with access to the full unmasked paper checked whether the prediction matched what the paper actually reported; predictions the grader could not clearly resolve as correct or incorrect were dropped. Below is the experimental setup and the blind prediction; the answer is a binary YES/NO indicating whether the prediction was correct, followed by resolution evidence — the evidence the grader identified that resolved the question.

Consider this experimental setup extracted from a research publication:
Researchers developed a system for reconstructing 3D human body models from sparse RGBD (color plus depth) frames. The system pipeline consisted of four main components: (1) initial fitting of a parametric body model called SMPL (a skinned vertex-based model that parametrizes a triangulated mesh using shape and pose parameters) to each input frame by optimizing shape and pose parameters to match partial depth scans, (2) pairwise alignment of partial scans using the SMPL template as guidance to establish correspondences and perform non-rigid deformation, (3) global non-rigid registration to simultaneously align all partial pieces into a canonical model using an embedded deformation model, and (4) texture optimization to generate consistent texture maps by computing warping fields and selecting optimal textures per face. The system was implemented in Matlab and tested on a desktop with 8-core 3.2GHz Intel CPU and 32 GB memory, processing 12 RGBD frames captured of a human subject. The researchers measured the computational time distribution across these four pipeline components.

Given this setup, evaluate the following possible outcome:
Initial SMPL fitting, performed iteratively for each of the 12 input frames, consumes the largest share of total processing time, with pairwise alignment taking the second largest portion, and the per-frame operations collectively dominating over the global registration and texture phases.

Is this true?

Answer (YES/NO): NO